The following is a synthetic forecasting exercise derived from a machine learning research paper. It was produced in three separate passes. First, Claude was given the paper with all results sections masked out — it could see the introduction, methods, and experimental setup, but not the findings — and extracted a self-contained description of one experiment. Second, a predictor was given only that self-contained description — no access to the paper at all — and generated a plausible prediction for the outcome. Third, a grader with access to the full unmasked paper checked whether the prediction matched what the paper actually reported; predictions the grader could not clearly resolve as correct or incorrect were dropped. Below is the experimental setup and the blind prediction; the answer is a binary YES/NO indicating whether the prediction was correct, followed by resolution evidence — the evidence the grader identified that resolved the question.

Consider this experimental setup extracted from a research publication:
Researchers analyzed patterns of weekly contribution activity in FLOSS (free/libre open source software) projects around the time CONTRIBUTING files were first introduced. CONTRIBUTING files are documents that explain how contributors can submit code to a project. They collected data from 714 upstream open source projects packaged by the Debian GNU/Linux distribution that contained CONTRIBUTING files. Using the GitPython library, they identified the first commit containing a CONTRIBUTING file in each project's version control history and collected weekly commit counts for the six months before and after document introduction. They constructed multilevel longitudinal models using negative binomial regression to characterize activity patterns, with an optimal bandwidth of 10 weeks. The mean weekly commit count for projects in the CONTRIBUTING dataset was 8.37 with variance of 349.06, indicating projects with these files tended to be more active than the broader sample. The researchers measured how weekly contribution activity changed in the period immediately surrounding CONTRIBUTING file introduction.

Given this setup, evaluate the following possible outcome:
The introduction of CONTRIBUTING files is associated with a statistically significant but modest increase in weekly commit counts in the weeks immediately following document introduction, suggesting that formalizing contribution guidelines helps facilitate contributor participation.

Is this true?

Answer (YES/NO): NO